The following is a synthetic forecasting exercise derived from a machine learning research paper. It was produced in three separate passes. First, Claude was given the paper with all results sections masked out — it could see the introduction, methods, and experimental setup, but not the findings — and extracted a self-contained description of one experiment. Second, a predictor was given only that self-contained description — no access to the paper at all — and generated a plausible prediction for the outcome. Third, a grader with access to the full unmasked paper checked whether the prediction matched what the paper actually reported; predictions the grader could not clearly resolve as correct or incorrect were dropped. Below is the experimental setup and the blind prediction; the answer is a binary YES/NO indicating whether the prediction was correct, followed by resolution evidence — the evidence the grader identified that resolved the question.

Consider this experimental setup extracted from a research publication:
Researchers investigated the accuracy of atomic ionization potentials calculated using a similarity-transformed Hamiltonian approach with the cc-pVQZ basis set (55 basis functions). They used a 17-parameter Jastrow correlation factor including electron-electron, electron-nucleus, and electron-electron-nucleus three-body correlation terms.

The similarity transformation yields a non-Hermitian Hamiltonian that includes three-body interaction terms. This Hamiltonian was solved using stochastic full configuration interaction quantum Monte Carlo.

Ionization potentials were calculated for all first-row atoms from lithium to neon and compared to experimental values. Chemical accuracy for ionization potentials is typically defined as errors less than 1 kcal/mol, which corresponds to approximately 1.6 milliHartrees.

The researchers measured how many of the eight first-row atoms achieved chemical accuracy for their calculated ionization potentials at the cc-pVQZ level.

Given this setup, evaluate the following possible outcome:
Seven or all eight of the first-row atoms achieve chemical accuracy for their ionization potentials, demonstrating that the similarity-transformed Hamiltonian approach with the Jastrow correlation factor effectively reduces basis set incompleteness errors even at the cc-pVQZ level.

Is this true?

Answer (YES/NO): YES